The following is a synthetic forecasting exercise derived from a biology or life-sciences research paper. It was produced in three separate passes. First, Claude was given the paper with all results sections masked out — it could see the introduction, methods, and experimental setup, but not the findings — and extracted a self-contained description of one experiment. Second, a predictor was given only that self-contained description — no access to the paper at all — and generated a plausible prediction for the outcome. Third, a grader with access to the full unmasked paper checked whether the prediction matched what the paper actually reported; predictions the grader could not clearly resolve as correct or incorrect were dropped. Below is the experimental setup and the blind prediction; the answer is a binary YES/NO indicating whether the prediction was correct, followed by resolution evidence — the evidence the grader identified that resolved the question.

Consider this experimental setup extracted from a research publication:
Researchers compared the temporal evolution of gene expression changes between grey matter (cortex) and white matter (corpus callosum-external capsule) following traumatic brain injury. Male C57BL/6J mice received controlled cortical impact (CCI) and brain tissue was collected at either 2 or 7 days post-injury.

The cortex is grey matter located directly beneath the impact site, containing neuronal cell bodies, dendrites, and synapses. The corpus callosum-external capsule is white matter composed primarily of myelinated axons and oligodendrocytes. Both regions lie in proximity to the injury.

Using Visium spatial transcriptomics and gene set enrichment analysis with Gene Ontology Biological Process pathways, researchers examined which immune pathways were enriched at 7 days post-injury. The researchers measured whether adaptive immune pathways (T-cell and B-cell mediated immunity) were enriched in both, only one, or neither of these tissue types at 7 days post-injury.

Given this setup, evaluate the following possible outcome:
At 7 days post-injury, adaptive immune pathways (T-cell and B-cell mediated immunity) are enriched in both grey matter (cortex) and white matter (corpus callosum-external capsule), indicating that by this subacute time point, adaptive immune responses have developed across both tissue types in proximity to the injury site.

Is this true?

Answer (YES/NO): YES